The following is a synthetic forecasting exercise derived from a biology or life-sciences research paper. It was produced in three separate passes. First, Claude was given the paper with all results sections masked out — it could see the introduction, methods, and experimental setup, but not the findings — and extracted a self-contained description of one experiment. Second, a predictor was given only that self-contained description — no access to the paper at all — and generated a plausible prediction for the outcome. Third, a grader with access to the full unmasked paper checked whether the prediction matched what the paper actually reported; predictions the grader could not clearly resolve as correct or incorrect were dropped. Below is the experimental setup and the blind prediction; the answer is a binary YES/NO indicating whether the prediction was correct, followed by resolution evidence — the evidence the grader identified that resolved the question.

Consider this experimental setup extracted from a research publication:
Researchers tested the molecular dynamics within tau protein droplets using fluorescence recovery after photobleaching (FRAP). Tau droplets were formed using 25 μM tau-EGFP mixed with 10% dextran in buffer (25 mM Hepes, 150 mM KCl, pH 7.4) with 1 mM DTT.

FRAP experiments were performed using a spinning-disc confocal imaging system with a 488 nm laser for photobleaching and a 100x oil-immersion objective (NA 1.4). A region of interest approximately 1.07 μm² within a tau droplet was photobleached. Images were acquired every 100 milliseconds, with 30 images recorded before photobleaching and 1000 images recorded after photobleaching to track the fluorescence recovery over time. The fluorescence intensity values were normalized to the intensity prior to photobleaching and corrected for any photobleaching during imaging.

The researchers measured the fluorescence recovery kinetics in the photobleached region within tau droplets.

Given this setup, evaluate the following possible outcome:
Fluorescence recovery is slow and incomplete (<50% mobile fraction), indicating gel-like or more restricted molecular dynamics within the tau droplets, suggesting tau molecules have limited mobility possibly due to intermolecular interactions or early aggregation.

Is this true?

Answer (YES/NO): NO